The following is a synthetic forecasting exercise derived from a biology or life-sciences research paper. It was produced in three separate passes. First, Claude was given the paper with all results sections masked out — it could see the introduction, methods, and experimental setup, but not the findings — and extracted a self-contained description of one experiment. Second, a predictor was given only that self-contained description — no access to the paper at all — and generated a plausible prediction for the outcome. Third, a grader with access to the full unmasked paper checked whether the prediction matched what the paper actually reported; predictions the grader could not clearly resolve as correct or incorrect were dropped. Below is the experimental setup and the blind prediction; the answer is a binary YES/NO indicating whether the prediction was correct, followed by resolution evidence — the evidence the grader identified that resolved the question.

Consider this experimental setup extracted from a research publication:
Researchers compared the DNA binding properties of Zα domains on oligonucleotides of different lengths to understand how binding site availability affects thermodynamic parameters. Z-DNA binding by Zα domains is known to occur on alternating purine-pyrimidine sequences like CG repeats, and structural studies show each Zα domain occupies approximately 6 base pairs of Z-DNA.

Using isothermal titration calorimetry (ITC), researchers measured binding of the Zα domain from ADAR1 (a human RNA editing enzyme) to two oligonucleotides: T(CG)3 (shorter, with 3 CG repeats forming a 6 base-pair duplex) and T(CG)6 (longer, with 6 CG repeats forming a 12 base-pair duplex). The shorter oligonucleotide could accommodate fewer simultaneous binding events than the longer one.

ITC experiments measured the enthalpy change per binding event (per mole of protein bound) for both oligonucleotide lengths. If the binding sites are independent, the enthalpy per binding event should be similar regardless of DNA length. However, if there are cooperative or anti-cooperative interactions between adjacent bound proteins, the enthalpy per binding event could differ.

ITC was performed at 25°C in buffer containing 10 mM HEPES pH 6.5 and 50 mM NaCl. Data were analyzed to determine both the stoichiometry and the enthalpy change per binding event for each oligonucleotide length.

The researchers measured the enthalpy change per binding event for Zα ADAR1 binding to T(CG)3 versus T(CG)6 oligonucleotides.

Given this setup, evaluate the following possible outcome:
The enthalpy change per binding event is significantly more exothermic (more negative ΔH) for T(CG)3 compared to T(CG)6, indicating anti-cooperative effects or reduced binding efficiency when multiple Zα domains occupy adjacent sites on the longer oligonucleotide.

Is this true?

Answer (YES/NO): NO